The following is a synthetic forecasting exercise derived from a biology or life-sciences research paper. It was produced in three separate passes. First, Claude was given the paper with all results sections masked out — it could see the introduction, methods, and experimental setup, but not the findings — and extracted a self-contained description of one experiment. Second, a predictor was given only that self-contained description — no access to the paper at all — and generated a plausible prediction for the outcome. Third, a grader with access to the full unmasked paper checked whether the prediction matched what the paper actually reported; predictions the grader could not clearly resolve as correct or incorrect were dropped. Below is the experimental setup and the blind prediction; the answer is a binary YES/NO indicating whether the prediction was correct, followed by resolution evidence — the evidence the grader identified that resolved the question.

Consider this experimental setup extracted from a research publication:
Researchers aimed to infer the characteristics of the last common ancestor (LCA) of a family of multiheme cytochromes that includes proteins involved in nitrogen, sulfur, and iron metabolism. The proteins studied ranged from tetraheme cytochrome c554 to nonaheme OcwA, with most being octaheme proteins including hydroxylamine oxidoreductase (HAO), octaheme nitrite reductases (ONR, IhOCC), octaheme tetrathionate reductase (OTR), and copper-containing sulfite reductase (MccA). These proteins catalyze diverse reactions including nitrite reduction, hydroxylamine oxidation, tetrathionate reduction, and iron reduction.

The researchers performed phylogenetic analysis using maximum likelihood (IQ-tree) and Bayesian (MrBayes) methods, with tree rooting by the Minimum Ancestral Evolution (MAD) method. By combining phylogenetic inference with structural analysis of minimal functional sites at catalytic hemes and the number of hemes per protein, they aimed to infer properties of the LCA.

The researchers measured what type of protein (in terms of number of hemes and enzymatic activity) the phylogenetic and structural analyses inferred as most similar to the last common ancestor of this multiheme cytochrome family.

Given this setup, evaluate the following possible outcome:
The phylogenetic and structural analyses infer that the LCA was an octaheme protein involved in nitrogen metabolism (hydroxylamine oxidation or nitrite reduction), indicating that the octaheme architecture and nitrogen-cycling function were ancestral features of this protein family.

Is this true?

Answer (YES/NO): YES